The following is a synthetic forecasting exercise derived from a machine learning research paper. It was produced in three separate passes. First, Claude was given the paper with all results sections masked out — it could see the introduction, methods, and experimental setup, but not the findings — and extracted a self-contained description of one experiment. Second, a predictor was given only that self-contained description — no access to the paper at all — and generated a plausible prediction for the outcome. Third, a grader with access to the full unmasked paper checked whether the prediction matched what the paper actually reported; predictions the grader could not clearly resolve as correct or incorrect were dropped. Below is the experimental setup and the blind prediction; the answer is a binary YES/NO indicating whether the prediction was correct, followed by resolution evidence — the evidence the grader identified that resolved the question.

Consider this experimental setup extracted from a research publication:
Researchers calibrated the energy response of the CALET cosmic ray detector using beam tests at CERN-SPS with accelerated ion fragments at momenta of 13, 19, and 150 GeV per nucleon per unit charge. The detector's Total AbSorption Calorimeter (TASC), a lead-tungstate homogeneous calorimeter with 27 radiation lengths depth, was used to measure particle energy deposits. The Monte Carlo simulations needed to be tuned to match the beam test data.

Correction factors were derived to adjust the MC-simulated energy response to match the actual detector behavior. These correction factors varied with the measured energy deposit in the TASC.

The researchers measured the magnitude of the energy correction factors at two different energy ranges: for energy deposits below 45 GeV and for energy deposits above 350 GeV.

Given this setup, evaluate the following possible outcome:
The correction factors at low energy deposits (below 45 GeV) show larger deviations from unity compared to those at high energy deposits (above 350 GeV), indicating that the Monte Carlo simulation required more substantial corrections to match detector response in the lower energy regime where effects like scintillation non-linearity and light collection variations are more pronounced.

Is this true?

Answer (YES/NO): YES